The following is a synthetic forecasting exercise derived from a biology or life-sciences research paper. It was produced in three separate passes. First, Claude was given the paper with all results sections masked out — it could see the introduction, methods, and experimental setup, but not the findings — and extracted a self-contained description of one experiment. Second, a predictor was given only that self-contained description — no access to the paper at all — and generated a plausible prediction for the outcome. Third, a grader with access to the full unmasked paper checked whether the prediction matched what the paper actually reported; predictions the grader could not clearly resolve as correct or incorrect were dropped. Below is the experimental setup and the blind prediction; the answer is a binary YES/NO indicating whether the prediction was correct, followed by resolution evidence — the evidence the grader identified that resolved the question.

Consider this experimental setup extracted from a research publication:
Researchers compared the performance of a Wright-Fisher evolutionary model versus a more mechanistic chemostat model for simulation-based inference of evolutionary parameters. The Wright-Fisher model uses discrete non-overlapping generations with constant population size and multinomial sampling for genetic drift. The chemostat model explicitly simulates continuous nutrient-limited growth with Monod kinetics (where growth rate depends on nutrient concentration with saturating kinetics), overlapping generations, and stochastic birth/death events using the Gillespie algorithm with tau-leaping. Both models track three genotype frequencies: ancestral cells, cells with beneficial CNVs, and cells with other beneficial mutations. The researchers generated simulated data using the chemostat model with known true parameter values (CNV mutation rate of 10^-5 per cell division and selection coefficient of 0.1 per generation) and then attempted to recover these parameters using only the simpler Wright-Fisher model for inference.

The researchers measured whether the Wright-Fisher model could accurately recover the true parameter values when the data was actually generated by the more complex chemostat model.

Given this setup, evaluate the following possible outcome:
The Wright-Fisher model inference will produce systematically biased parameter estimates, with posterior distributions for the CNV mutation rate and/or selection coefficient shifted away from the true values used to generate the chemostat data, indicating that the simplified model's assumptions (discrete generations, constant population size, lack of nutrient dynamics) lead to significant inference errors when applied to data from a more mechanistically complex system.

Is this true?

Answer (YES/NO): NO